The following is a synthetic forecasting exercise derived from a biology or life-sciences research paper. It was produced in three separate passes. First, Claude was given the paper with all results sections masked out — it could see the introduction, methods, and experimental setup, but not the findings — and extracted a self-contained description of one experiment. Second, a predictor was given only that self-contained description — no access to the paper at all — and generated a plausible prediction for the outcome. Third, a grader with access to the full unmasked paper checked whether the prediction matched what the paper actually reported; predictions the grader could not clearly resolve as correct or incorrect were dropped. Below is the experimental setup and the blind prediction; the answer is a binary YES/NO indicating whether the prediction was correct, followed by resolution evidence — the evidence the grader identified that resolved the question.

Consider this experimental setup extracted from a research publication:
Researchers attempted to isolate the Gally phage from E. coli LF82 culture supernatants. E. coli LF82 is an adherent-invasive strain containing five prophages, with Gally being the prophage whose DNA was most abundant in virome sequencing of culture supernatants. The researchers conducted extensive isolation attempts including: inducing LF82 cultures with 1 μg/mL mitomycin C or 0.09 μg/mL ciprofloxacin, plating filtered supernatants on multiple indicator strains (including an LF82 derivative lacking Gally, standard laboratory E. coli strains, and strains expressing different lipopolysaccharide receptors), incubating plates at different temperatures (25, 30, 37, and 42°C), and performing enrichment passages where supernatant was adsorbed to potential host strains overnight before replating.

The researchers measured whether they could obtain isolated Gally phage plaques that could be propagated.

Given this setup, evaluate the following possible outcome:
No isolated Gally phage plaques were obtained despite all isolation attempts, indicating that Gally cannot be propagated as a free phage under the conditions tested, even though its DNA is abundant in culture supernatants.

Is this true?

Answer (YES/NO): YES